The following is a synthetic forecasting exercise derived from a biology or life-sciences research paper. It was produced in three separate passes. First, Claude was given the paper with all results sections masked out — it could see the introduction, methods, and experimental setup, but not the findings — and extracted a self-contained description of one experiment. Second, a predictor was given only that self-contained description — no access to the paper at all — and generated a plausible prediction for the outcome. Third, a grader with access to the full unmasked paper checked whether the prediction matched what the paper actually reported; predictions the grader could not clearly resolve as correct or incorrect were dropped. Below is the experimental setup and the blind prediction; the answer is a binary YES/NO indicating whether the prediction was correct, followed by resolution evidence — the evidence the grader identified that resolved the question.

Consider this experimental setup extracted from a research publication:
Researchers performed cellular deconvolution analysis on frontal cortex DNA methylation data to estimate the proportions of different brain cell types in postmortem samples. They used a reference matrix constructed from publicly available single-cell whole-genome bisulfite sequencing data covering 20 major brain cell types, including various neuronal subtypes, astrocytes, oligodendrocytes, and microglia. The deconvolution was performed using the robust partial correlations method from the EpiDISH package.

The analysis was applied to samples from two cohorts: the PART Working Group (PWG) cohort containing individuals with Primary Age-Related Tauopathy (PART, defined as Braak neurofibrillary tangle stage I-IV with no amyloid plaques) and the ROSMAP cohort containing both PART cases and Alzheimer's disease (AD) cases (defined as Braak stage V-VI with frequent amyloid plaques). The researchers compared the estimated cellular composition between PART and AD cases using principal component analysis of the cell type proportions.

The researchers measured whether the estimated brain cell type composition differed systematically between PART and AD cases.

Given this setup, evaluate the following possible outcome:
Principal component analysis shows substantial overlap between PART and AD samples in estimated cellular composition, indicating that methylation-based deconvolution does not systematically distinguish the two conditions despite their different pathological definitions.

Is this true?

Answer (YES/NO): YES